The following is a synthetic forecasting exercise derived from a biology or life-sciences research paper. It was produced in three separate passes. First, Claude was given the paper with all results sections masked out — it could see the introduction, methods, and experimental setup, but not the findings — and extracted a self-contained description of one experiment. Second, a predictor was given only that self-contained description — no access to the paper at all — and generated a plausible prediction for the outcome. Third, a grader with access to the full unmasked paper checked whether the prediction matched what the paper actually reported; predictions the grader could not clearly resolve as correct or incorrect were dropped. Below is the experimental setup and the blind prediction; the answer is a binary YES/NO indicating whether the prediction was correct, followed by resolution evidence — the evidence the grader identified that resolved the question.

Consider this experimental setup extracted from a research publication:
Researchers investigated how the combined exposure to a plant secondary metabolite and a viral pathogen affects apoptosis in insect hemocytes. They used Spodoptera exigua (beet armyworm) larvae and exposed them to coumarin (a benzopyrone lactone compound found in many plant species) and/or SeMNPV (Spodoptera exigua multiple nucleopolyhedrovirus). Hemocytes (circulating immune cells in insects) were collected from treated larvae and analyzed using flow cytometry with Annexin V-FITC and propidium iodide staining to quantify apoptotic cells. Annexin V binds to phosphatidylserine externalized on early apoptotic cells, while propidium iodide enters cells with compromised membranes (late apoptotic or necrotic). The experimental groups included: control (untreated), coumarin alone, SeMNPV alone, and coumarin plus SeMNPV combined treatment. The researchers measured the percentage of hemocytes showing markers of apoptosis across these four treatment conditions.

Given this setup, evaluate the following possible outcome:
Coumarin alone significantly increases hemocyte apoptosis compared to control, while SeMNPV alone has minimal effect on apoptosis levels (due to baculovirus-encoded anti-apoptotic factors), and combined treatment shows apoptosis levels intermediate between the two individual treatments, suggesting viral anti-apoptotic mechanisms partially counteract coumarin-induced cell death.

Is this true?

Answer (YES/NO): NO